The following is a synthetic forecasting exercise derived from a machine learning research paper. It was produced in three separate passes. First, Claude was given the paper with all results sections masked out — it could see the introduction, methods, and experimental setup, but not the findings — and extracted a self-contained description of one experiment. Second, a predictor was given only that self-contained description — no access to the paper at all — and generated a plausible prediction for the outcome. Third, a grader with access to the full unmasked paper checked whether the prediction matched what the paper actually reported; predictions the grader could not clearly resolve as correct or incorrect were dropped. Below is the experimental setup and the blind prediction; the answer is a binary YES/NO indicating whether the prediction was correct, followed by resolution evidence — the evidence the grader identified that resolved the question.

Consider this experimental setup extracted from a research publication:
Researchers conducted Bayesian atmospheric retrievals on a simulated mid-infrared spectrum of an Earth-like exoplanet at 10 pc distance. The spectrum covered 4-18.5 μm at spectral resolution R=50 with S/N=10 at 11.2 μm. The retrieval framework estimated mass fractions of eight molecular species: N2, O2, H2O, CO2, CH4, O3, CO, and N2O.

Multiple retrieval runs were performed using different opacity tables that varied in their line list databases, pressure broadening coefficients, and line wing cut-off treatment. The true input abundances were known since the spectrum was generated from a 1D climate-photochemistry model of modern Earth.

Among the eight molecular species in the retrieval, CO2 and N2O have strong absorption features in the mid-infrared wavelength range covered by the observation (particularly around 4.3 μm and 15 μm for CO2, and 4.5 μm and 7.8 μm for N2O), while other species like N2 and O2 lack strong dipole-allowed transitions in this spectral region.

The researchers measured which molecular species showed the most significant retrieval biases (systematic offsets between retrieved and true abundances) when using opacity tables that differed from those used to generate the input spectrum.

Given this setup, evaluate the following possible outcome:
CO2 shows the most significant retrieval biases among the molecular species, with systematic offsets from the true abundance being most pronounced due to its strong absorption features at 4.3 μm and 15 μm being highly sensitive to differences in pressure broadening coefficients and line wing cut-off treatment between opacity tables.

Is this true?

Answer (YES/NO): YES